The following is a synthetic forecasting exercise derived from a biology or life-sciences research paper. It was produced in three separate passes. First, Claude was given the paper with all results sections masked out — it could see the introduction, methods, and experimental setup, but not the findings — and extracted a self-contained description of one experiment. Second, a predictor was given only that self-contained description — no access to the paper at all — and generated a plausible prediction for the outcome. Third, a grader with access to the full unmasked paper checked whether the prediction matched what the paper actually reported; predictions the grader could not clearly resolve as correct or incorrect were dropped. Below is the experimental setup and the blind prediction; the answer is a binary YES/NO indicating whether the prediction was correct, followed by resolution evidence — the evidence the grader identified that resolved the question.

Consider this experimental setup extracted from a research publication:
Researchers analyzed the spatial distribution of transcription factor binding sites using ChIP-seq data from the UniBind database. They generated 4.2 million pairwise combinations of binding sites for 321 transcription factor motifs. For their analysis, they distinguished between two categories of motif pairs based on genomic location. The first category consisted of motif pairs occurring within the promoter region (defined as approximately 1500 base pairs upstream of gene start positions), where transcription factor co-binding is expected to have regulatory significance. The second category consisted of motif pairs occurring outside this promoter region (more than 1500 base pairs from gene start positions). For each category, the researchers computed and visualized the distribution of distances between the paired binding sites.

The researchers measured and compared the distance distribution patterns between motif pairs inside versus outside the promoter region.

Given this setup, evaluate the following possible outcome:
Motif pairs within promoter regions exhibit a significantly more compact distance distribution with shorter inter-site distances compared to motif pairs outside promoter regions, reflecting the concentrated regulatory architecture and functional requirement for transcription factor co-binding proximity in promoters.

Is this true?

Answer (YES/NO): YES